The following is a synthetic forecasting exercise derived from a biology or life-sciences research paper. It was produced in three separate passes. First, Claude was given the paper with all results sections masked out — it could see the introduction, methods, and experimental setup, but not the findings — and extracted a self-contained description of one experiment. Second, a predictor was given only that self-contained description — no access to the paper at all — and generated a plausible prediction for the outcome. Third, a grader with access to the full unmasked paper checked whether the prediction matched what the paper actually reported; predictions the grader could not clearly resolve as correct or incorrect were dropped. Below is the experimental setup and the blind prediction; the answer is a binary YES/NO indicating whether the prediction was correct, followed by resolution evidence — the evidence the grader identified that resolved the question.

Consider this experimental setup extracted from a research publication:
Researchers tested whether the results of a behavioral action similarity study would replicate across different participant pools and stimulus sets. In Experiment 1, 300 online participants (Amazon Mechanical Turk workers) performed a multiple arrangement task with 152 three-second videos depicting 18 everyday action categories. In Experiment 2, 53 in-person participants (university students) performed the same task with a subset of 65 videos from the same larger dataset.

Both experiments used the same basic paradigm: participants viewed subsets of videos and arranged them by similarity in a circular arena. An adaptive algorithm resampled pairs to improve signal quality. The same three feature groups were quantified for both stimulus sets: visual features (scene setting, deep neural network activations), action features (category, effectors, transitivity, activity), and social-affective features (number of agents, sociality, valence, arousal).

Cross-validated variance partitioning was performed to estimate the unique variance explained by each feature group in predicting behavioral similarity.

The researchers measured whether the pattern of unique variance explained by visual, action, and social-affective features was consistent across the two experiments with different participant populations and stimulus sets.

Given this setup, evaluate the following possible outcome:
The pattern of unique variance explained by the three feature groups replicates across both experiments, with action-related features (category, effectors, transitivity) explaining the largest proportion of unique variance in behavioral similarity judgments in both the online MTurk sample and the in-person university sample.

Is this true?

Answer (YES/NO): NO